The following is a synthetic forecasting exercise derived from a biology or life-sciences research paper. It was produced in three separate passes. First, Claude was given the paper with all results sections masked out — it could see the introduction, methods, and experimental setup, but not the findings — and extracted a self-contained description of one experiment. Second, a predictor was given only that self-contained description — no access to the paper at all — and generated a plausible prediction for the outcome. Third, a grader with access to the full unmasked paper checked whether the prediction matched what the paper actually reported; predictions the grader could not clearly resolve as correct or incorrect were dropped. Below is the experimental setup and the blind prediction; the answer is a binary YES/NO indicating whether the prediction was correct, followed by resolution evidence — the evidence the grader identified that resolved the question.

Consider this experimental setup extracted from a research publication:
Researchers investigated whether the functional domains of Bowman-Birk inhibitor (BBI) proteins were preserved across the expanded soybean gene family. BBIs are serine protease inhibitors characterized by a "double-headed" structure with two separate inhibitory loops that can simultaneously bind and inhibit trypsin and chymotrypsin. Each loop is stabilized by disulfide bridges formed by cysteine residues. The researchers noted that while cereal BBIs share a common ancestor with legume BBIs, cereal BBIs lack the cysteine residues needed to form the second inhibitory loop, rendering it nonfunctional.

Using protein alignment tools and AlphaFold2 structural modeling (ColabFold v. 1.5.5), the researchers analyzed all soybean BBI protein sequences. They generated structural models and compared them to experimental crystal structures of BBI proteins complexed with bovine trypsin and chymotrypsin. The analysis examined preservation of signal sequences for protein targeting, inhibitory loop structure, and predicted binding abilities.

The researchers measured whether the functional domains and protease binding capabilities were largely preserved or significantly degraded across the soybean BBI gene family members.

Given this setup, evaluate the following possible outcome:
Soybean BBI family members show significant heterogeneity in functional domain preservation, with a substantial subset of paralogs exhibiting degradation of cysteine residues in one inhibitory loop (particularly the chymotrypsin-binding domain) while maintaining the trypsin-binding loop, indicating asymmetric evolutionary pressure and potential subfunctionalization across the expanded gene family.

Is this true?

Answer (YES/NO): NO